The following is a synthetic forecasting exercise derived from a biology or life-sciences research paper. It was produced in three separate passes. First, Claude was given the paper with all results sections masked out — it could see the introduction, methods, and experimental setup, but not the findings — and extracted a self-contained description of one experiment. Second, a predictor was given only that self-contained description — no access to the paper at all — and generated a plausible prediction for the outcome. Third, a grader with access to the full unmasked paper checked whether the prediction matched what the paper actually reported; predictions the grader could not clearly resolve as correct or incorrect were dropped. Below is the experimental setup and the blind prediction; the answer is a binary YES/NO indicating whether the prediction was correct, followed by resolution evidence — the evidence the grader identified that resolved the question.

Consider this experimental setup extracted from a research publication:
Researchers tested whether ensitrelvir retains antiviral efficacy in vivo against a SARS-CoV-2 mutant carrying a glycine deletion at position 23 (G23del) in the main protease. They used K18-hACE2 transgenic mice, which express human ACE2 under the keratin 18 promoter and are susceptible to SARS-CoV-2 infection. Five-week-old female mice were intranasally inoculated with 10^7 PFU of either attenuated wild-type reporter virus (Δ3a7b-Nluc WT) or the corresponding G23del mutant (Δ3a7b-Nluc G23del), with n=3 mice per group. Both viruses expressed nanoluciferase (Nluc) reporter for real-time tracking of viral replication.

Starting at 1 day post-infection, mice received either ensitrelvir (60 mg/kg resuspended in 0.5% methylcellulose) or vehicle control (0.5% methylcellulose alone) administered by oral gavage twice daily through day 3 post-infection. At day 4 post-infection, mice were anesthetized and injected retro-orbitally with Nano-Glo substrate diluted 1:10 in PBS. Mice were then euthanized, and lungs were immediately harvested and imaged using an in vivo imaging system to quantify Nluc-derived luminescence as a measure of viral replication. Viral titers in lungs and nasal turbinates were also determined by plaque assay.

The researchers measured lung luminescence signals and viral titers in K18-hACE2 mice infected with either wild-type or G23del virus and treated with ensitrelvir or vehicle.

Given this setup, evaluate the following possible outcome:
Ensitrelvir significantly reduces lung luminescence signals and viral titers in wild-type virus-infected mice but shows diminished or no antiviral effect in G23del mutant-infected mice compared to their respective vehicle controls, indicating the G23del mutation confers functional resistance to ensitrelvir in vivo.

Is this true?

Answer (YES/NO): YES